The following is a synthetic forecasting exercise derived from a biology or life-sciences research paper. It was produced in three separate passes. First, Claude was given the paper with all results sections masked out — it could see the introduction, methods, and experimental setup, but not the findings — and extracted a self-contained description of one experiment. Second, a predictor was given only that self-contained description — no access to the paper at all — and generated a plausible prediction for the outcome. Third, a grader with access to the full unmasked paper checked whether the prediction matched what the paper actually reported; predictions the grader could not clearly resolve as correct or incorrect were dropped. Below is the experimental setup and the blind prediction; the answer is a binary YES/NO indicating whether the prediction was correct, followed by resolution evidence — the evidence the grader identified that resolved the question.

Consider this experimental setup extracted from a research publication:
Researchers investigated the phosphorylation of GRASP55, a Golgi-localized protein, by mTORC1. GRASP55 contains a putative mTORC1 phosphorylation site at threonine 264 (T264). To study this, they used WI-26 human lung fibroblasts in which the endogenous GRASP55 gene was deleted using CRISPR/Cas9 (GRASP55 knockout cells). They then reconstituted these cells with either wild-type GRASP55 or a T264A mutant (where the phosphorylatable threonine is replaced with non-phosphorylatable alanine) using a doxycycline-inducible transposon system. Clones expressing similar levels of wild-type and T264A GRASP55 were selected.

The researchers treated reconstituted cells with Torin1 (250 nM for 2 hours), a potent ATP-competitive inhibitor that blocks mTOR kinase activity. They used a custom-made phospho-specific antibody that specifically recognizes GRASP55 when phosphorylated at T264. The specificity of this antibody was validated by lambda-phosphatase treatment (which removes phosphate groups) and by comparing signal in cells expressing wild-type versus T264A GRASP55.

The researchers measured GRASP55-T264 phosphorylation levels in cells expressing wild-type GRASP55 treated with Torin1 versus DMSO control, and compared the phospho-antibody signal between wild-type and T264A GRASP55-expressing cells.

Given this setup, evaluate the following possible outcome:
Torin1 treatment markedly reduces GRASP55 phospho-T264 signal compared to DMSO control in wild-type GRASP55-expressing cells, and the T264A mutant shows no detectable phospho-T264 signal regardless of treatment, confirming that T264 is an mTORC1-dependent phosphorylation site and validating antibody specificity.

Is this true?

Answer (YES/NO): YES